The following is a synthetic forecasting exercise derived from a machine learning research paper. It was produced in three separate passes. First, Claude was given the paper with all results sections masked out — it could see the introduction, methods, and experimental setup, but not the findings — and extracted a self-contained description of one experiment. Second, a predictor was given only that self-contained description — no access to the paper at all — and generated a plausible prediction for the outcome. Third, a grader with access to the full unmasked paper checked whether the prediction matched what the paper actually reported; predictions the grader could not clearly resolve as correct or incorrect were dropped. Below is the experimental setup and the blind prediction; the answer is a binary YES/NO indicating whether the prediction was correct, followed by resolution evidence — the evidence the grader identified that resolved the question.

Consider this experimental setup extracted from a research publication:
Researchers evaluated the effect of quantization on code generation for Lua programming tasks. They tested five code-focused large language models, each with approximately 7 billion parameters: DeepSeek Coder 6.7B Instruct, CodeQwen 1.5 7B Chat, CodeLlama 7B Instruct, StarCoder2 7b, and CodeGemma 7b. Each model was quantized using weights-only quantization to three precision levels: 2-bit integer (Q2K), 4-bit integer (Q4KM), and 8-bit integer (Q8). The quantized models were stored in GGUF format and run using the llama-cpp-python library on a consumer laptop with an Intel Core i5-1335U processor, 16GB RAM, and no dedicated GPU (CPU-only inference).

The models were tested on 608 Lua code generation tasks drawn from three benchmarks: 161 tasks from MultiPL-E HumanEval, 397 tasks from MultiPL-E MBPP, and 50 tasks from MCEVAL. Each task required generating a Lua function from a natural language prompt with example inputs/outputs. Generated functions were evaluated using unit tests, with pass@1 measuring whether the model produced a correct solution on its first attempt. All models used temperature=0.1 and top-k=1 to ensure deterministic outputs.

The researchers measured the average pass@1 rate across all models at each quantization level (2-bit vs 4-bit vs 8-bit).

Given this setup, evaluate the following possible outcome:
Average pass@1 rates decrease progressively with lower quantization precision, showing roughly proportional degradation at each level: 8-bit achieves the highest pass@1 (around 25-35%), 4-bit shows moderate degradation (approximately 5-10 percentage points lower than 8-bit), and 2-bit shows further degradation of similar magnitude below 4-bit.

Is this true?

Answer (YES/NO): NO